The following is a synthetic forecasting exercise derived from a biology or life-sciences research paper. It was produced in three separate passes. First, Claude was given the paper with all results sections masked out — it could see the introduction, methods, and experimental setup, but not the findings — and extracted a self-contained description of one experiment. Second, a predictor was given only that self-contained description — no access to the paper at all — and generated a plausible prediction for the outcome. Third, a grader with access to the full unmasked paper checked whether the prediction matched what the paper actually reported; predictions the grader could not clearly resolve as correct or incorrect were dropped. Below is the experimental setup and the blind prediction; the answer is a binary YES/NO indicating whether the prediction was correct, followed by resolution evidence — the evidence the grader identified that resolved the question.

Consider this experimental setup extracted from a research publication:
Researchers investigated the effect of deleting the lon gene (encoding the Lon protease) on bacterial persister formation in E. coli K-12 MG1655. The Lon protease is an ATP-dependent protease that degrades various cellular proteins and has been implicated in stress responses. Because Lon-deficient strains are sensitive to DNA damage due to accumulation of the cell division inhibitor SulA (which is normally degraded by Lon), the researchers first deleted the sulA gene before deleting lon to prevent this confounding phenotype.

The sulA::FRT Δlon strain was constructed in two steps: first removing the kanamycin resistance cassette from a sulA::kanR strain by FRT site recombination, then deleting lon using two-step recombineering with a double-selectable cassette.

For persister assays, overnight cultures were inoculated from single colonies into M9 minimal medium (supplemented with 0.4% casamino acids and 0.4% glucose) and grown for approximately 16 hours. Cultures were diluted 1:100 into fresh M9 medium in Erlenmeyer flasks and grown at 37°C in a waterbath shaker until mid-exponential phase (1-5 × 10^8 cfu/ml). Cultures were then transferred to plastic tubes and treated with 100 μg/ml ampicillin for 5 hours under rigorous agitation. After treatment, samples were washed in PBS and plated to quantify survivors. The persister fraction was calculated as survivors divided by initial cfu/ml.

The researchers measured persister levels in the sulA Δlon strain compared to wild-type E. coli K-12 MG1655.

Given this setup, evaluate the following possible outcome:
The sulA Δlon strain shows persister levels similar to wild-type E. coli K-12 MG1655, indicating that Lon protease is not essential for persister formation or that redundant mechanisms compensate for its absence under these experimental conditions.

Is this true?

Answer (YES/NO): NO